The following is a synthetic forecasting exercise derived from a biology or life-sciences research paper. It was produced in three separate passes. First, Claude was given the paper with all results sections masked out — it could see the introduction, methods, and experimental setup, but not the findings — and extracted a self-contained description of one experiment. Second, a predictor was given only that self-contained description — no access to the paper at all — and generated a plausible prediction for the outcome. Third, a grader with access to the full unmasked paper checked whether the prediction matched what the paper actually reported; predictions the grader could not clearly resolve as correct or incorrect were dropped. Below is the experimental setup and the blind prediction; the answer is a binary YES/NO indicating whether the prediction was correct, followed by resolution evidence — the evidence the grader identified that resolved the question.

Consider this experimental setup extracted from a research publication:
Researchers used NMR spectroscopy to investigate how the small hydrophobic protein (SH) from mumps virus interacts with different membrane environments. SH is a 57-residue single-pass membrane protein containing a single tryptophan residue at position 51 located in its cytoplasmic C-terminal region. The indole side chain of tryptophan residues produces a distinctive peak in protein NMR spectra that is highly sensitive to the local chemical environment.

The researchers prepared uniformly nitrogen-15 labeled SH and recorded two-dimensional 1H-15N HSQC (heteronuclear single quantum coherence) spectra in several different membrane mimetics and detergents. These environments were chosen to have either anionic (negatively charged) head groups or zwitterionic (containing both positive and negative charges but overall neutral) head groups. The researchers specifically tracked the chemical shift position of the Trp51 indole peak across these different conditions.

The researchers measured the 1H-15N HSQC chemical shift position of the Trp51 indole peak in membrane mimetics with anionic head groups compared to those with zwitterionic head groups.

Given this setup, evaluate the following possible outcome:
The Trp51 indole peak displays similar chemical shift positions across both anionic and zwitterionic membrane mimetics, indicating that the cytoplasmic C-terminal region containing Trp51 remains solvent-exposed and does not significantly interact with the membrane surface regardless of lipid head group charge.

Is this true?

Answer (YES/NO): NO